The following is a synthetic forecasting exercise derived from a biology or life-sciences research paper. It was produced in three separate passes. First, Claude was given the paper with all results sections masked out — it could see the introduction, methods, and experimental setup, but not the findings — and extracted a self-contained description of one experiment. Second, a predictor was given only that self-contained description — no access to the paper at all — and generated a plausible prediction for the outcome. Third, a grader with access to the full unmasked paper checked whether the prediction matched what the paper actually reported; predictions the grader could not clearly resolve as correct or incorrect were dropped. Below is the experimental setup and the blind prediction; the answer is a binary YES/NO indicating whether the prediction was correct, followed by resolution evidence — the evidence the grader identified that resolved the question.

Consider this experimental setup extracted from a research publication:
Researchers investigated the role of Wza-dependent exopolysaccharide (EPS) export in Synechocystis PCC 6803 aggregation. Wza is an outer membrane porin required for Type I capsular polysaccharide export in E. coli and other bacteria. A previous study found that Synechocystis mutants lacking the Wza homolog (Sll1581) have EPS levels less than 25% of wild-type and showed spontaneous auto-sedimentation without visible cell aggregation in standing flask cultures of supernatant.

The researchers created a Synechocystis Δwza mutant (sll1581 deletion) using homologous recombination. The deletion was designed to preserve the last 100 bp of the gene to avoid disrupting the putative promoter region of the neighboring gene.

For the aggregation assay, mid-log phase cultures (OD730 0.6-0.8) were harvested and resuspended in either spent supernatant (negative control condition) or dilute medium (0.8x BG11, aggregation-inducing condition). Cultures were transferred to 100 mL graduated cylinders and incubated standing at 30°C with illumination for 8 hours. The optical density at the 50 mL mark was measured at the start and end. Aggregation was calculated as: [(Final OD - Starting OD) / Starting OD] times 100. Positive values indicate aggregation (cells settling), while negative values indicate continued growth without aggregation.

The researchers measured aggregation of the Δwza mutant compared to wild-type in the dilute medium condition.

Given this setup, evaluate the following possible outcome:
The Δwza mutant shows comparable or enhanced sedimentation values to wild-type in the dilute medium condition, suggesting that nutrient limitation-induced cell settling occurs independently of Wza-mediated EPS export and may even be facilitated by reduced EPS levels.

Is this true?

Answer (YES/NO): YES